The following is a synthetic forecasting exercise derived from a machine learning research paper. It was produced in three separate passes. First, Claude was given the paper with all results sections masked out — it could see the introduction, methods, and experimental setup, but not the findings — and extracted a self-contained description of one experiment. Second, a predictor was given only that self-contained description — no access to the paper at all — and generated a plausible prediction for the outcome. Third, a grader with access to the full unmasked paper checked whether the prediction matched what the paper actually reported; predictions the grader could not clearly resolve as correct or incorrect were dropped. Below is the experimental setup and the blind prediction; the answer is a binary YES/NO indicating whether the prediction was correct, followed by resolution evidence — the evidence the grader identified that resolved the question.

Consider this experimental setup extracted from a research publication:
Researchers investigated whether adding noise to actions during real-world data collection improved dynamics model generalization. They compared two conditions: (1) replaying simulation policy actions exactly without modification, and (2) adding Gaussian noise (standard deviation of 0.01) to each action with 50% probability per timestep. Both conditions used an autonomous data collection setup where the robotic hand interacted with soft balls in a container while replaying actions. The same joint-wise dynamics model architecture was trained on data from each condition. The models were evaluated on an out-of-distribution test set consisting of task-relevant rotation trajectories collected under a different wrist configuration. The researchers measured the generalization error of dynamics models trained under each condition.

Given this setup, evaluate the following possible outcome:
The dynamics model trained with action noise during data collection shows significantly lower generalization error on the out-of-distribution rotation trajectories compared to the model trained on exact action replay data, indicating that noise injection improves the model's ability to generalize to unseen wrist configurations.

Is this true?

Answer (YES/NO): YES